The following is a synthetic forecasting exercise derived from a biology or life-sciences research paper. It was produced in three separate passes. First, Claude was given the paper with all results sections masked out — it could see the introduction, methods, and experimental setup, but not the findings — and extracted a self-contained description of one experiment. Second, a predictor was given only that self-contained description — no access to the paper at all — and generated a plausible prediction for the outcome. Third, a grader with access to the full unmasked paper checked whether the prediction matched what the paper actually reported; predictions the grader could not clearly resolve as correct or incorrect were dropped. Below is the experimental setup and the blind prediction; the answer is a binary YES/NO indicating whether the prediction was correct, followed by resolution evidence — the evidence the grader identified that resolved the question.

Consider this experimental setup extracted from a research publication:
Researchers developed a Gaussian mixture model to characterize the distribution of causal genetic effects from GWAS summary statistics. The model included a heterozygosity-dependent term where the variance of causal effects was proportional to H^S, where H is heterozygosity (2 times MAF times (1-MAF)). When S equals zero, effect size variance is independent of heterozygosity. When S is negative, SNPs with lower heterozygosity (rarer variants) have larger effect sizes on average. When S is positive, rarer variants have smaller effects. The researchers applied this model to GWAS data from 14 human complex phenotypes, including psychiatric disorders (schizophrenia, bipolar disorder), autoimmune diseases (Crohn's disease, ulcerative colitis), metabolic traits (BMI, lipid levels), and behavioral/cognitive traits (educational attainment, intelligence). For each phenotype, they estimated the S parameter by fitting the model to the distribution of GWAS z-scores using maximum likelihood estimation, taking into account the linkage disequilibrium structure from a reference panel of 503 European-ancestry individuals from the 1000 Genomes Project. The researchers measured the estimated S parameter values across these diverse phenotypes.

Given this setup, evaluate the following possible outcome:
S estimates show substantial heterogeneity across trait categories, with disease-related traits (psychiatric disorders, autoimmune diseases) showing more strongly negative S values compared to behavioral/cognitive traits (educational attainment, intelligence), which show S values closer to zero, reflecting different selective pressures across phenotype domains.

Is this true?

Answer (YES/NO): NO